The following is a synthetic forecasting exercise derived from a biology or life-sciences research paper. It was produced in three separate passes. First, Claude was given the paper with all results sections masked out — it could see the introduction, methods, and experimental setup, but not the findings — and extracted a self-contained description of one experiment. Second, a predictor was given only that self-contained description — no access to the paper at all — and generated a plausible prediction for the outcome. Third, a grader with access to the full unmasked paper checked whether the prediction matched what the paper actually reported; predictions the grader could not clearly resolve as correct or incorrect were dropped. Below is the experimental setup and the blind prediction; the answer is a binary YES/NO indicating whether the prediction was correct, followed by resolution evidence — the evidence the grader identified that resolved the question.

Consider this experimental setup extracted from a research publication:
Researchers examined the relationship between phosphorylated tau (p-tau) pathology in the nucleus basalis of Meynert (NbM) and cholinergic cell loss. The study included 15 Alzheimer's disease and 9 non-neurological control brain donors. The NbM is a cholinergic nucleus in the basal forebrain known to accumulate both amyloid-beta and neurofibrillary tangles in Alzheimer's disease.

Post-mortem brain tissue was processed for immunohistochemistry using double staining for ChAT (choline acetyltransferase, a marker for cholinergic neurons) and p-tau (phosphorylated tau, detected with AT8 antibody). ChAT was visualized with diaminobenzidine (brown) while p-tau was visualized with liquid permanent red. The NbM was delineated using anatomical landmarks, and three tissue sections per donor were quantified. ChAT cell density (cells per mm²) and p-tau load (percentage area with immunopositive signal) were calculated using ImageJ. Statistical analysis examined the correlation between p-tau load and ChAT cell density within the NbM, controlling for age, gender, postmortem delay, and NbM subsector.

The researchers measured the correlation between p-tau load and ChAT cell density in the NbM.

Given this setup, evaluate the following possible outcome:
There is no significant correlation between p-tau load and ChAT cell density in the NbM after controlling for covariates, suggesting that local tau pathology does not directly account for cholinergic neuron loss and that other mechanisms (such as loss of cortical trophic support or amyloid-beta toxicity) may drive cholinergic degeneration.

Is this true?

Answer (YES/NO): YES